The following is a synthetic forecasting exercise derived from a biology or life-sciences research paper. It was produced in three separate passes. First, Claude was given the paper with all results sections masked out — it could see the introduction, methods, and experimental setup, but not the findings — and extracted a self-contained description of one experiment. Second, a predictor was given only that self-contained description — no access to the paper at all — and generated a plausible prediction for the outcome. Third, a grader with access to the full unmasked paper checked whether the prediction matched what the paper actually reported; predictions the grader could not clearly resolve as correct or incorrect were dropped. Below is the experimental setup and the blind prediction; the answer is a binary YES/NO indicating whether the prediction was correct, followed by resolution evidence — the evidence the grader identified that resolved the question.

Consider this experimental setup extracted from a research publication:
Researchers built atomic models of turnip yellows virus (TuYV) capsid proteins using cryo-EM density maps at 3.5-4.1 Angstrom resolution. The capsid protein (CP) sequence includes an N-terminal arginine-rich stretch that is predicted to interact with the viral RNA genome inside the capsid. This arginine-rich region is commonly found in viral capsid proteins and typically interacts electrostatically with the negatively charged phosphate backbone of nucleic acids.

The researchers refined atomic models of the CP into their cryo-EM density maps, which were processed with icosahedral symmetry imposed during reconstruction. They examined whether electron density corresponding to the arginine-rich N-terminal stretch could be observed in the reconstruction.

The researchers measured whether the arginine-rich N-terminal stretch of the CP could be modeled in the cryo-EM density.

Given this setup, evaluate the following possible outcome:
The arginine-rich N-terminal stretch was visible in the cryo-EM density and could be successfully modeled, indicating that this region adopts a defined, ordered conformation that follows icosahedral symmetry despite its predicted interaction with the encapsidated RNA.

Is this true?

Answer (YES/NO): NO